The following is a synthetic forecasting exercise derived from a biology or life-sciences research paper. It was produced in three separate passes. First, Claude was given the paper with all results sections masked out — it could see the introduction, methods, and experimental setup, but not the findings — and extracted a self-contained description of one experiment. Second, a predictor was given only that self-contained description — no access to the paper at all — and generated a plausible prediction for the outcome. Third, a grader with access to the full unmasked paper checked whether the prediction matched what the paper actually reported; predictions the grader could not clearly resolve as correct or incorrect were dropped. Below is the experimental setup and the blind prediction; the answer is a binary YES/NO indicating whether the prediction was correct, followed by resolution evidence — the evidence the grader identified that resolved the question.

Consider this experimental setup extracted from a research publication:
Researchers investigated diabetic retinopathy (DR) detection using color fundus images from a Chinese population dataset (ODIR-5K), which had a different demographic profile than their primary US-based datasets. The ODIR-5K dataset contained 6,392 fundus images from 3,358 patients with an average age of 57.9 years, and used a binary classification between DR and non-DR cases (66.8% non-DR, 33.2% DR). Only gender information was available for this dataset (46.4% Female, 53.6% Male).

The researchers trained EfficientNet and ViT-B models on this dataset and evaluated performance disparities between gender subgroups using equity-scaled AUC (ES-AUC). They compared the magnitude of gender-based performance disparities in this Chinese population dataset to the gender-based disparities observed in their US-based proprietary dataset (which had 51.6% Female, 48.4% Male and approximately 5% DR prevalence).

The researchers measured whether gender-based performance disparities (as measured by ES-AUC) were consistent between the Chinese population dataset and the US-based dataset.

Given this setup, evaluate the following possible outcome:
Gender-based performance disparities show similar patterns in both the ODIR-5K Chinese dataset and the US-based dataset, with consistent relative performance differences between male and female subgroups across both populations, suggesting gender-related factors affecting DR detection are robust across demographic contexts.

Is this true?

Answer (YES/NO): YES